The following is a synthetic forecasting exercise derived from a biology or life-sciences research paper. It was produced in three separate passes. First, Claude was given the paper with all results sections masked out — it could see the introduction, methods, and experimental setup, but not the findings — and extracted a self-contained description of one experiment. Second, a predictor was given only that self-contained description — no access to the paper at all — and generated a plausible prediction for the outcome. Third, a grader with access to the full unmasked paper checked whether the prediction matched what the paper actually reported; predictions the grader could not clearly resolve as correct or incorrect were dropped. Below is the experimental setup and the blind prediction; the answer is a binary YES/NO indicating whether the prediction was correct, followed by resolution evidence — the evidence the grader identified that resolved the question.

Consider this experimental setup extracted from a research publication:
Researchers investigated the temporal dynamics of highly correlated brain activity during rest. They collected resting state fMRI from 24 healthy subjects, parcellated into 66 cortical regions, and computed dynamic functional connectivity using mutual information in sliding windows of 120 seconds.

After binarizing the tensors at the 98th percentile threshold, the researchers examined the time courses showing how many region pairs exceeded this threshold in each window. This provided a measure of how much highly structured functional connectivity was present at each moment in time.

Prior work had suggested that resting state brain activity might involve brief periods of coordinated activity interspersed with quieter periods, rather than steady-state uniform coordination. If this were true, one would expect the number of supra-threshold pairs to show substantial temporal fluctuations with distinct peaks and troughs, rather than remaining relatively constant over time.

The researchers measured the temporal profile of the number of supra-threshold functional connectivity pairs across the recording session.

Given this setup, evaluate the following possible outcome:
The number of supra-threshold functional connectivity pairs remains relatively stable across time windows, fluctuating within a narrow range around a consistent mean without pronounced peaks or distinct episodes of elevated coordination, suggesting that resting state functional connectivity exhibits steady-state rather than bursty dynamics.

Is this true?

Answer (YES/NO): NO